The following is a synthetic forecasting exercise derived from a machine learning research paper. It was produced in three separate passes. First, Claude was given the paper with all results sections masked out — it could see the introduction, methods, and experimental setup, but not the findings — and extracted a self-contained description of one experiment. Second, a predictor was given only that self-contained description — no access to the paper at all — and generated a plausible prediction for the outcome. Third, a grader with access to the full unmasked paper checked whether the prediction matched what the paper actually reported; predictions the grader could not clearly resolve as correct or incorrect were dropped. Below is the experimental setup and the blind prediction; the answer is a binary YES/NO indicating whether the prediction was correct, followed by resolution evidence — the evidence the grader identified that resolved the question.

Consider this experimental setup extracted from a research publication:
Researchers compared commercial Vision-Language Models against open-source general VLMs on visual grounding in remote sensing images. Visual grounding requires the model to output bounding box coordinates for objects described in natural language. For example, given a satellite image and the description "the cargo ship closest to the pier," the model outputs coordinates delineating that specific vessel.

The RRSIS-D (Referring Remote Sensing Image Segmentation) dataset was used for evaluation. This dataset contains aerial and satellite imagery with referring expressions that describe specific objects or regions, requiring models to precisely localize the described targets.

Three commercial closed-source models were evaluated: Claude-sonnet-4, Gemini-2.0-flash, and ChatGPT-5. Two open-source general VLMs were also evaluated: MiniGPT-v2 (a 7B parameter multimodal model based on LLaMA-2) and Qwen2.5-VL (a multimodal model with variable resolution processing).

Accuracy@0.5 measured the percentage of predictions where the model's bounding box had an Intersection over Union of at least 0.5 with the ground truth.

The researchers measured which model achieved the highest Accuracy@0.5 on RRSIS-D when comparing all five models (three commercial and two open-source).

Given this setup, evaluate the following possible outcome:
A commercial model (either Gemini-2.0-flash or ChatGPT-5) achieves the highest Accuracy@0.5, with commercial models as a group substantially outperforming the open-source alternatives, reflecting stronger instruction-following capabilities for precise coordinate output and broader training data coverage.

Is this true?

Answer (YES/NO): NO